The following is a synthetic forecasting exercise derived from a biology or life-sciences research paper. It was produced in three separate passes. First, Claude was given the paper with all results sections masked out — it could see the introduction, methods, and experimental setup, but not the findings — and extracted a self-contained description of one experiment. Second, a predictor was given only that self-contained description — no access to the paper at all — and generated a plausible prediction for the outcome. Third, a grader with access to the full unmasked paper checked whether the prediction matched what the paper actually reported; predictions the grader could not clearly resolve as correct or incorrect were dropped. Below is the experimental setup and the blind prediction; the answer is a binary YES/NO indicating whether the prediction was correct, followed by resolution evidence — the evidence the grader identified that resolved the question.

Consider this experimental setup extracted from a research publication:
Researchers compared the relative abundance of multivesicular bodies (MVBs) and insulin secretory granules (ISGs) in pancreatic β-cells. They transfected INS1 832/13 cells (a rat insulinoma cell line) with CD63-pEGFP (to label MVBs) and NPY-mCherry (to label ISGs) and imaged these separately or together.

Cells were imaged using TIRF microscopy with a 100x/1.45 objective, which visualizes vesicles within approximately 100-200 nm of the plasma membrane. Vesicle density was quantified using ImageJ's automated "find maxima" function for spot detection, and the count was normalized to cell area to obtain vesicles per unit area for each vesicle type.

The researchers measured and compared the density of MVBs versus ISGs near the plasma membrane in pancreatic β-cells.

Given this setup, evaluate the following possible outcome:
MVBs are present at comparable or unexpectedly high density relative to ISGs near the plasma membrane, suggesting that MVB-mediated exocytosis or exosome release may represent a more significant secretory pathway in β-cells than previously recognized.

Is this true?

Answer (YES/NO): NO